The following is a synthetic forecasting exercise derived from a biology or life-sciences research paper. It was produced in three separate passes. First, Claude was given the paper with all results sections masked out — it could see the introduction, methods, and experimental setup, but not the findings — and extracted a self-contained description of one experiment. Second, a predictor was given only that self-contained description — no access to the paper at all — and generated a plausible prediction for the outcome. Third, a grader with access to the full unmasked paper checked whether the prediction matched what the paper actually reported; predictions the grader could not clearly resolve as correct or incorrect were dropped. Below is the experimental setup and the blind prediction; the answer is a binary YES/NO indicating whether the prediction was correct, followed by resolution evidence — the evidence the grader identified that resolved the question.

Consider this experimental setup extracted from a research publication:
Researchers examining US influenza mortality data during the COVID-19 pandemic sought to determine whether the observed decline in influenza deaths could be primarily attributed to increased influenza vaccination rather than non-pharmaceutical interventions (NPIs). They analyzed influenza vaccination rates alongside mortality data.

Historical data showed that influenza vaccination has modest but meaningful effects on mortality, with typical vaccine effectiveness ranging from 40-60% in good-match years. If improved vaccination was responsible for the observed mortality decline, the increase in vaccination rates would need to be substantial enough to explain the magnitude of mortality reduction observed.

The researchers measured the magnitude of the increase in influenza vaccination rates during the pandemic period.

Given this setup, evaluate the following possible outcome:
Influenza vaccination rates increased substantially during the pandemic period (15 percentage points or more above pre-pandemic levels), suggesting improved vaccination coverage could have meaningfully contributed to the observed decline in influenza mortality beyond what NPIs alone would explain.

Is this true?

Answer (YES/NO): NO